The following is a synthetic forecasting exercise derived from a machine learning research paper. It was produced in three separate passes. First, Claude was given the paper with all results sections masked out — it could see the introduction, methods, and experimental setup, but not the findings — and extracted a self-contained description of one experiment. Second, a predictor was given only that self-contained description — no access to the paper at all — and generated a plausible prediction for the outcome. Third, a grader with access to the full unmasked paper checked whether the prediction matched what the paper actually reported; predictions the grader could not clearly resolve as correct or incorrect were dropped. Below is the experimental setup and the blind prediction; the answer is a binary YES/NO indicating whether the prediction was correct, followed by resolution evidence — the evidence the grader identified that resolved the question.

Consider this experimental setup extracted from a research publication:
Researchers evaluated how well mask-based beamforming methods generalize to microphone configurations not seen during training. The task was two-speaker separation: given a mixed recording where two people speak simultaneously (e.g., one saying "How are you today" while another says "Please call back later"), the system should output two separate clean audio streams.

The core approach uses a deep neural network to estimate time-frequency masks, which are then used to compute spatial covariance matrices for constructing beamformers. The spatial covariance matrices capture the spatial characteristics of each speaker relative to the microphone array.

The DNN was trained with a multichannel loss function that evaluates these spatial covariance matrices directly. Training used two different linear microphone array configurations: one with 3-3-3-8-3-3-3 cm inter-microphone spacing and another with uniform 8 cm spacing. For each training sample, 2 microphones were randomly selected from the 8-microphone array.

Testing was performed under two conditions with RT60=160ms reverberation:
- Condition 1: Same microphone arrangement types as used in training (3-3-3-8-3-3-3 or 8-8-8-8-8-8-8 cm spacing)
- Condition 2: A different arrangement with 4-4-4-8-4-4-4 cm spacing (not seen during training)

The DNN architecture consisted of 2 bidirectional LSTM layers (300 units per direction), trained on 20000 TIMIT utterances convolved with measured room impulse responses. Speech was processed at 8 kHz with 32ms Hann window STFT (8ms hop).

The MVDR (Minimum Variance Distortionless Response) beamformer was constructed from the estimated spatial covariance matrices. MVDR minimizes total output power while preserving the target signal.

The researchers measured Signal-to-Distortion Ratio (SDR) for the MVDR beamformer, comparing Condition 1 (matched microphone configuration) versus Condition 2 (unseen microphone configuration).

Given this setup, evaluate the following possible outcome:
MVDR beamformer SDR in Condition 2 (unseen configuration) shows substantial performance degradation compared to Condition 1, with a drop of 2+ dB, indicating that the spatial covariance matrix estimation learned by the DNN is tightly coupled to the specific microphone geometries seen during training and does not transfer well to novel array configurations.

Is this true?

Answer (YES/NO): NO